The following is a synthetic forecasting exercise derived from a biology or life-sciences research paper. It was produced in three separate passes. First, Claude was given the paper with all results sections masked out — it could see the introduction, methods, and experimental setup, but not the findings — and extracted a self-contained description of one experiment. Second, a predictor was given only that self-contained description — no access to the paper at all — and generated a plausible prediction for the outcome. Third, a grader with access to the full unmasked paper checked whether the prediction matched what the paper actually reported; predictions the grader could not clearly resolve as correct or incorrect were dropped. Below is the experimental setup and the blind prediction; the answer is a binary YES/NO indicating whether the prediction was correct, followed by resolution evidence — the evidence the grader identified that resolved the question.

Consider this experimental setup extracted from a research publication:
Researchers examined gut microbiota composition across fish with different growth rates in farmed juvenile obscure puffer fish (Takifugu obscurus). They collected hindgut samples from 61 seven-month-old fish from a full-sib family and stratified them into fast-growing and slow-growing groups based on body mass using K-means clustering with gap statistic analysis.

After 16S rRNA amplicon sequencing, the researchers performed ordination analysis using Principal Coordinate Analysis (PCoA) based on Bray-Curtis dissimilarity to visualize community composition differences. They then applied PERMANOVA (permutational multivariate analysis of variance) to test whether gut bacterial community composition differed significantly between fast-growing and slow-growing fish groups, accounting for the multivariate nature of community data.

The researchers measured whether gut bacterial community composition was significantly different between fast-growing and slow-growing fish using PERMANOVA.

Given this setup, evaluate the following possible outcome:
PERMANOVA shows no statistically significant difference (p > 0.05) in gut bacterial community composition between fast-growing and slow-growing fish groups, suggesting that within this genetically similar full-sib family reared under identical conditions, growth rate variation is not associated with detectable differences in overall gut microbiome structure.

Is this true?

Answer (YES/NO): NO